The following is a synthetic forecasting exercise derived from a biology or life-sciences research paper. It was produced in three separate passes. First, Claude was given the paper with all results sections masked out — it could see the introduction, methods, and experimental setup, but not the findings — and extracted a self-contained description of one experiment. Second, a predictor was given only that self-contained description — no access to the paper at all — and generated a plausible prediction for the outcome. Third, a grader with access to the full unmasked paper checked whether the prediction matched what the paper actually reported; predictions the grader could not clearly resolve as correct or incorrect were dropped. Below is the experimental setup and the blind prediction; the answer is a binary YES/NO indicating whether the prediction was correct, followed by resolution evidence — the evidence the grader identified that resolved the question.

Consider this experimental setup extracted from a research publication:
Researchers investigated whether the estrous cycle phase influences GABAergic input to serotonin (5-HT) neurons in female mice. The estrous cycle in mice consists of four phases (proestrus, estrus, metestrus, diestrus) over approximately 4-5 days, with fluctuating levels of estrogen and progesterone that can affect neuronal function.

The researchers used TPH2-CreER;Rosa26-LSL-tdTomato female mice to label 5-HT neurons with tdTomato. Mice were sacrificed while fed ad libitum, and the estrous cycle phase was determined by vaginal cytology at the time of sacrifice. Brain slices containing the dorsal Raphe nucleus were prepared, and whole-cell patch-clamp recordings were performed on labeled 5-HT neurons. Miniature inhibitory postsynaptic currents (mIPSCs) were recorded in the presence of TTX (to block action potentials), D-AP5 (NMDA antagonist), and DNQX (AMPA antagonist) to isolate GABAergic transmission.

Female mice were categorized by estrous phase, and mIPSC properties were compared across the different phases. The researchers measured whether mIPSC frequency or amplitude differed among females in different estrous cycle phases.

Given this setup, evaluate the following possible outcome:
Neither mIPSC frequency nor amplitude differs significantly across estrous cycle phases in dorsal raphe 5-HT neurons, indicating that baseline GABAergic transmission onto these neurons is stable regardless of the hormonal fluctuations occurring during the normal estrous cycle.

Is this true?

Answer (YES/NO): YES